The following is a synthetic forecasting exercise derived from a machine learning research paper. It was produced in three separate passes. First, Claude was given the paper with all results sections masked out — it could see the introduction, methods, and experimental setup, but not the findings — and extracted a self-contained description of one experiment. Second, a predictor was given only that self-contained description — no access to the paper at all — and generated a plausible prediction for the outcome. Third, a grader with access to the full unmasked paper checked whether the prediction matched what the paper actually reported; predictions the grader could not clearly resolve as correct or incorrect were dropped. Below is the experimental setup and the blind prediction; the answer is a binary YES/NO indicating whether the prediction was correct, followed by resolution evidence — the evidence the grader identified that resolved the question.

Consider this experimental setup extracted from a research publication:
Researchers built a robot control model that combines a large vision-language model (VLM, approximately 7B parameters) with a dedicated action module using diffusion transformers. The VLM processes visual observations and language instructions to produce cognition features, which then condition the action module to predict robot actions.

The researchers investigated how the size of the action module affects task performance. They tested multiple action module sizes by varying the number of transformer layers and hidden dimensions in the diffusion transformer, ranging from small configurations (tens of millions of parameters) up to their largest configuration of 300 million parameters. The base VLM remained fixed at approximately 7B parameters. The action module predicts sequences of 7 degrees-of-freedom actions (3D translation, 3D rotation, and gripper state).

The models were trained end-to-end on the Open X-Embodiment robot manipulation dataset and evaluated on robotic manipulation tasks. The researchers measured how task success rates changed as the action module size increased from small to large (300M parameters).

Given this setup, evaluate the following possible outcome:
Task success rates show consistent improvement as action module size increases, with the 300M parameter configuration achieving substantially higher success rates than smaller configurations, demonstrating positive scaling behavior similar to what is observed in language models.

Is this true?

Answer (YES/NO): YES